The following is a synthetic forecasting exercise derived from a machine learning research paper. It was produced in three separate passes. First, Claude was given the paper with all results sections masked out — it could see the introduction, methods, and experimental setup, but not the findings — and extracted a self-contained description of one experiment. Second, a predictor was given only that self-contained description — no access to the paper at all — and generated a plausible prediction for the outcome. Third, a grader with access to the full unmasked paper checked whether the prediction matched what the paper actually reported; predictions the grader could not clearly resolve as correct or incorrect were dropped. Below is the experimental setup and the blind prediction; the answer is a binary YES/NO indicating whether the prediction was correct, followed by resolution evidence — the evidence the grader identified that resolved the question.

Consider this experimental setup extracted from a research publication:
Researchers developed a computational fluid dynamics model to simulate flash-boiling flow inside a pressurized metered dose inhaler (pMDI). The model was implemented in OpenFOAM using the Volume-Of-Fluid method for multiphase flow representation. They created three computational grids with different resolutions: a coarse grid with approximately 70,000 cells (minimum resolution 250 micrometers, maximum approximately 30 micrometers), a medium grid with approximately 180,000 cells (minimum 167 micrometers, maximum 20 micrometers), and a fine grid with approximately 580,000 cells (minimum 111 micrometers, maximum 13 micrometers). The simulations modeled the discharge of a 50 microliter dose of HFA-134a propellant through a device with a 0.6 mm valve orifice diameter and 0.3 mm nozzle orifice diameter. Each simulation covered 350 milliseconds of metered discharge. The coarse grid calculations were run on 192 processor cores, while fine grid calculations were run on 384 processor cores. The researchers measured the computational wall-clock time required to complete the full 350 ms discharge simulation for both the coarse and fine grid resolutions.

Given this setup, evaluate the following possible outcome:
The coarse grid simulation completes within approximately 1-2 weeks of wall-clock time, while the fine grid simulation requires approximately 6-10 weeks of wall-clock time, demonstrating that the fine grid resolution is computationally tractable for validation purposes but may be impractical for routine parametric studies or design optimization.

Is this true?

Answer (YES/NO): NO